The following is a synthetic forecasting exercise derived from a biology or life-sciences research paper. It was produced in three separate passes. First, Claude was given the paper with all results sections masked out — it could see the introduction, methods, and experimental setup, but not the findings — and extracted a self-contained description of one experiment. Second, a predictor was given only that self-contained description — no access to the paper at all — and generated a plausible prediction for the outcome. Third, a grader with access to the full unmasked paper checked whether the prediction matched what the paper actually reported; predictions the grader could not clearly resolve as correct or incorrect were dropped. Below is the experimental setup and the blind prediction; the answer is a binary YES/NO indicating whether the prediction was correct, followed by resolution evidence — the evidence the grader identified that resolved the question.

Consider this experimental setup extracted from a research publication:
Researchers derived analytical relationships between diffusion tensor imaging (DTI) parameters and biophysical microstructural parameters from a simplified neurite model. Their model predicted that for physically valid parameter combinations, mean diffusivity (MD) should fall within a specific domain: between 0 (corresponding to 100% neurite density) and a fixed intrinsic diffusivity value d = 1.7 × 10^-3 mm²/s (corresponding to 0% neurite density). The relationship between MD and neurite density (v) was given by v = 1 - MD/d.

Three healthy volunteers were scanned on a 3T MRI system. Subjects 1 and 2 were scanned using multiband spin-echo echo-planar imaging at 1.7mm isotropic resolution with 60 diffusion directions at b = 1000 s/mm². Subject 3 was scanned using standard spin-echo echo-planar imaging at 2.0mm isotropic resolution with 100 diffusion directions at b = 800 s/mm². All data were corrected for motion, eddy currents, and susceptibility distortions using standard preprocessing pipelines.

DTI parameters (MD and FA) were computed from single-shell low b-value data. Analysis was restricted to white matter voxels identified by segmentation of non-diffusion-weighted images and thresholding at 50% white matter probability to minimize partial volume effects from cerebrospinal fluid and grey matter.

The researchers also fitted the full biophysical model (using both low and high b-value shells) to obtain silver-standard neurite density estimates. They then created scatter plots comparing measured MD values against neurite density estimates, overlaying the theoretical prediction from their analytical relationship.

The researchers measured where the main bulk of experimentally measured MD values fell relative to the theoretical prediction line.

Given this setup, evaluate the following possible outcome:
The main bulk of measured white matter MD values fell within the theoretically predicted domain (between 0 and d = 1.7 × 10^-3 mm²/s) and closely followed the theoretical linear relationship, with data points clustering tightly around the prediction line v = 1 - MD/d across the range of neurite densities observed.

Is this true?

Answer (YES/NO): NO